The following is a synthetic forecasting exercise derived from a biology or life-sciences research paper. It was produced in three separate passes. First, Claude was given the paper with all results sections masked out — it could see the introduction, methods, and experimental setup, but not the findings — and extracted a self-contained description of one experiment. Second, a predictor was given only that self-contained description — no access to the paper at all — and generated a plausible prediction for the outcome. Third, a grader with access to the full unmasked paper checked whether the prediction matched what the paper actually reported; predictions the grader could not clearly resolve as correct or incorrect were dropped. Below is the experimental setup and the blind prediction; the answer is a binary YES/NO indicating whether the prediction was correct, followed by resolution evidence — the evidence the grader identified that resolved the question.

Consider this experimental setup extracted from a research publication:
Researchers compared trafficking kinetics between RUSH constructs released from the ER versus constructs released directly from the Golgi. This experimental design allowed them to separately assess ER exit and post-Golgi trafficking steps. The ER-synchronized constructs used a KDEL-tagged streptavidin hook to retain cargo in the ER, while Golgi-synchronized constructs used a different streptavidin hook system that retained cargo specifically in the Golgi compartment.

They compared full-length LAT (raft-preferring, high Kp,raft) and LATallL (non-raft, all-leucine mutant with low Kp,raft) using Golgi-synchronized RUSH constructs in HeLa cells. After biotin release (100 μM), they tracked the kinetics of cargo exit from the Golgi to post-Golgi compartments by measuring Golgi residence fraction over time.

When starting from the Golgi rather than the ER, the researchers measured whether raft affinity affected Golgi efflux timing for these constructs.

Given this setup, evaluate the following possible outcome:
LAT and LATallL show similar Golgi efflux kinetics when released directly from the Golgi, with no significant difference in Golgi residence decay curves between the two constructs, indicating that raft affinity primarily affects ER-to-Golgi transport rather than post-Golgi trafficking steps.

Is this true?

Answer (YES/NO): NO